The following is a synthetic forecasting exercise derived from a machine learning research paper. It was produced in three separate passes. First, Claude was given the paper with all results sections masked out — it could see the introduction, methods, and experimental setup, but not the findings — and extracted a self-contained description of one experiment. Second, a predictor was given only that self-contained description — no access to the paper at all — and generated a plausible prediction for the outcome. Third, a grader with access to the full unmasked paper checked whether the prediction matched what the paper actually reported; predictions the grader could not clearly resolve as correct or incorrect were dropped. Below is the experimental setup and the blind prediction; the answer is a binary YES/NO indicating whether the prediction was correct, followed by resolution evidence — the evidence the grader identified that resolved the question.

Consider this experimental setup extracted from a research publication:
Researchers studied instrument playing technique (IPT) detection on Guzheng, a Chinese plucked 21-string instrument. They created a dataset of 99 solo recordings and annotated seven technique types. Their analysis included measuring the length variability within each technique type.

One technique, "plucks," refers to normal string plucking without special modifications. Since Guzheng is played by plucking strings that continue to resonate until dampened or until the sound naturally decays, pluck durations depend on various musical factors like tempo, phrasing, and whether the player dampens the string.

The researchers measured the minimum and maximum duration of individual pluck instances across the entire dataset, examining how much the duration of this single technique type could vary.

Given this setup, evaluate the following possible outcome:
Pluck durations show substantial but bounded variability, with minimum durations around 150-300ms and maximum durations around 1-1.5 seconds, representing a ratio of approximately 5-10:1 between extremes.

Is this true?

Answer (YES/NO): NO